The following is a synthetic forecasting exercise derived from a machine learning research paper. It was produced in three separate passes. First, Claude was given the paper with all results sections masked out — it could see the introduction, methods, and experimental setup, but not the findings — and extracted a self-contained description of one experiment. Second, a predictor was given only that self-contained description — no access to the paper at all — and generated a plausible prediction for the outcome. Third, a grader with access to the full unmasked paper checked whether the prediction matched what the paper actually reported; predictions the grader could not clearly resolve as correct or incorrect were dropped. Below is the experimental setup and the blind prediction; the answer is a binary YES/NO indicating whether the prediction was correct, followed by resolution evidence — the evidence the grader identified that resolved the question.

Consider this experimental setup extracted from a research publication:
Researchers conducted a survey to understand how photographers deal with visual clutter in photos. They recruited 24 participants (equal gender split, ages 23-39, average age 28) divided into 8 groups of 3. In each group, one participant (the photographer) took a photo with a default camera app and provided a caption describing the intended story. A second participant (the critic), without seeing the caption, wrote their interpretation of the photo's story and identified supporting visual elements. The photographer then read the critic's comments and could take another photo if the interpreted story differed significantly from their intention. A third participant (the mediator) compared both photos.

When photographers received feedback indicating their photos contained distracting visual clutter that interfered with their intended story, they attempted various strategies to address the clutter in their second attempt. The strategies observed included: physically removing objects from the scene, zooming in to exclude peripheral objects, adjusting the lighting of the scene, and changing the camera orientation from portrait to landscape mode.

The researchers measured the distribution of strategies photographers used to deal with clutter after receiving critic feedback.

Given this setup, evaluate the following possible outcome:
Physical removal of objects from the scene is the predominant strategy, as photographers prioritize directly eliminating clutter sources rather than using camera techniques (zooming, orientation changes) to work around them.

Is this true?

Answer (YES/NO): YES